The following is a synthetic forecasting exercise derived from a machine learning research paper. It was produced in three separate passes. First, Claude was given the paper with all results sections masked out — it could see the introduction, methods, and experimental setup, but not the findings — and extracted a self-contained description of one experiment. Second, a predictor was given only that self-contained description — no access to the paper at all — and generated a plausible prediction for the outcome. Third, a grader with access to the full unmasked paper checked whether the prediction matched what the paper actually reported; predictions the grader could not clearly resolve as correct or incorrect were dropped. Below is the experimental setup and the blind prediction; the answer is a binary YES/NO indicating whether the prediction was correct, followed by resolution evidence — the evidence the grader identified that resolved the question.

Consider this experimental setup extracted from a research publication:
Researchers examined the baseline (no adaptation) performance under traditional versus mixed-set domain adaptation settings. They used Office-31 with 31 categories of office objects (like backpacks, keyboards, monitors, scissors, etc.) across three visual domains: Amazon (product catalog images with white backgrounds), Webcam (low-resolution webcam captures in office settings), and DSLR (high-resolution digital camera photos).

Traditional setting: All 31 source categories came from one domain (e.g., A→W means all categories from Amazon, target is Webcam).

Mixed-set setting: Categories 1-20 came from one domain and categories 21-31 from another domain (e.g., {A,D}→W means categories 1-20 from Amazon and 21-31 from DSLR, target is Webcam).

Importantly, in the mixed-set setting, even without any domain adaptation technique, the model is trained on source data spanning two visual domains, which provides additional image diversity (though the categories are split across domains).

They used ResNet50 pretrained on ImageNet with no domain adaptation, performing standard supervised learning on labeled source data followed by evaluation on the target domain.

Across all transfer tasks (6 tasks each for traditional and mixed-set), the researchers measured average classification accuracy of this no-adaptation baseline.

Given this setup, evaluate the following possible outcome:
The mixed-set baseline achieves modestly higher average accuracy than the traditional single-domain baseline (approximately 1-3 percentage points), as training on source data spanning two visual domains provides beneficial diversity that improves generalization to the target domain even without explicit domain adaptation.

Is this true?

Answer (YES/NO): NO